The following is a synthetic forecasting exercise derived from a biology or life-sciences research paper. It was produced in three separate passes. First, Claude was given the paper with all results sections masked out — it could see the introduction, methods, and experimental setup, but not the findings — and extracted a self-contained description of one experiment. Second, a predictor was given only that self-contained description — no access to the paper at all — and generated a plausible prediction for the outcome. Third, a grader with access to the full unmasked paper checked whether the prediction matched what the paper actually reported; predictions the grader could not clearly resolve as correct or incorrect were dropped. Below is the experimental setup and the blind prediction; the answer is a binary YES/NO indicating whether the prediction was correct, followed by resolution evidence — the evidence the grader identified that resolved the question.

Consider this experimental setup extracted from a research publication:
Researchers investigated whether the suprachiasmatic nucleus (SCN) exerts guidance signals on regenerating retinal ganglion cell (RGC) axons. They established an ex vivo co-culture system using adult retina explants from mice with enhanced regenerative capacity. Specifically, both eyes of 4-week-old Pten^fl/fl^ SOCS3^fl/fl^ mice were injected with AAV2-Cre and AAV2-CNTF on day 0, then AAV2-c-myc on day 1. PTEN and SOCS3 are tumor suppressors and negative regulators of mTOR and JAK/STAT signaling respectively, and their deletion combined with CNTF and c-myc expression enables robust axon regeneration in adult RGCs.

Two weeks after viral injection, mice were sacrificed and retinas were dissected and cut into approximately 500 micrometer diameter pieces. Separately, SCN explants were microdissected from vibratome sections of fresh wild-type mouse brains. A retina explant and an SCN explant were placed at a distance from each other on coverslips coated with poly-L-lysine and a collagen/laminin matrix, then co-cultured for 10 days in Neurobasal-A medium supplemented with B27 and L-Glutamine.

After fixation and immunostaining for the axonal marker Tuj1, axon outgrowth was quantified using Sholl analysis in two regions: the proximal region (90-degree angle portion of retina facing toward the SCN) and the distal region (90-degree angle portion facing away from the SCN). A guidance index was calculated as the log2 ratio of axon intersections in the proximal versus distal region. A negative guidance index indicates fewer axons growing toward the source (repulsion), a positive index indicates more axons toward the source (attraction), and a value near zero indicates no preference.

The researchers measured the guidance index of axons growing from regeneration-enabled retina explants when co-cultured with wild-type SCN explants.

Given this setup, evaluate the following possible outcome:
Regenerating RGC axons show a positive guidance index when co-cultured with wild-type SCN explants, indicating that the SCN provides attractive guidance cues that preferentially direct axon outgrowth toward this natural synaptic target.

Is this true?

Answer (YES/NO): NO